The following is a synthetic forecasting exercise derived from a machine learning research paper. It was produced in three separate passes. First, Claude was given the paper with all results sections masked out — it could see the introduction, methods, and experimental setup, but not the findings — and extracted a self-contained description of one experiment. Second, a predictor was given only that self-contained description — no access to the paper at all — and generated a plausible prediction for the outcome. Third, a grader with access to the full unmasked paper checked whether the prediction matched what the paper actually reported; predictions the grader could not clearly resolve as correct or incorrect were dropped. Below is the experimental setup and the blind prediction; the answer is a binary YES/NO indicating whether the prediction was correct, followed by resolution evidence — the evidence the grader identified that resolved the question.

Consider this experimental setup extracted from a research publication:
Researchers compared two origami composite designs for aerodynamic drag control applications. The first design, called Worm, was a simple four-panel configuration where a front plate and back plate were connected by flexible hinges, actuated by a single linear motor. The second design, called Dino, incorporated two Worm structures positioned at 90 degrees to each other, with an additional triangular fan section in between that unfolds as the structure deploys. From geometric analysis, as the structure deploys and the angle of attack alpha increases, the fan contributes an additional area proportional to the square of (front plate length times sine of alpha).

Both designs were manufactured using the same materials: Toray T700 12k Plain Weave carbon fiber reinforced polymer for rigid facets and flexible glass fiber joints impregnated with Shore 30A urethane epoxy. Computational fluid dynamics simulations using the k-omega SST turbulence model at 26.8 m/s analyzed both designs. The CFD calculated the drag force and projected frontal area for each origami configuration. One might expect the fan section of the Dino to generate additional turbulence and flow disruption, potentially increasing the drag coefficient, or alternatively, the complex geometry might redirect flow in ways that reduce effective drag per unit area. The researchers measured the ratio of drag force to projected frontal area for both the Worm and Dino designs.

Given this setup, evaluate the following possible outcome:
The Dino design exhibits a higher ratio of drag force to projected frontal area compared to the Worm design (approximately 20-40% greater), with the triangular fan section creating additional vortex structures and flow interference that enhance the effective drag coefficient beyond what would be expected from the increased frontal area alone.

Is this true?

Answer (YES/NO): NO